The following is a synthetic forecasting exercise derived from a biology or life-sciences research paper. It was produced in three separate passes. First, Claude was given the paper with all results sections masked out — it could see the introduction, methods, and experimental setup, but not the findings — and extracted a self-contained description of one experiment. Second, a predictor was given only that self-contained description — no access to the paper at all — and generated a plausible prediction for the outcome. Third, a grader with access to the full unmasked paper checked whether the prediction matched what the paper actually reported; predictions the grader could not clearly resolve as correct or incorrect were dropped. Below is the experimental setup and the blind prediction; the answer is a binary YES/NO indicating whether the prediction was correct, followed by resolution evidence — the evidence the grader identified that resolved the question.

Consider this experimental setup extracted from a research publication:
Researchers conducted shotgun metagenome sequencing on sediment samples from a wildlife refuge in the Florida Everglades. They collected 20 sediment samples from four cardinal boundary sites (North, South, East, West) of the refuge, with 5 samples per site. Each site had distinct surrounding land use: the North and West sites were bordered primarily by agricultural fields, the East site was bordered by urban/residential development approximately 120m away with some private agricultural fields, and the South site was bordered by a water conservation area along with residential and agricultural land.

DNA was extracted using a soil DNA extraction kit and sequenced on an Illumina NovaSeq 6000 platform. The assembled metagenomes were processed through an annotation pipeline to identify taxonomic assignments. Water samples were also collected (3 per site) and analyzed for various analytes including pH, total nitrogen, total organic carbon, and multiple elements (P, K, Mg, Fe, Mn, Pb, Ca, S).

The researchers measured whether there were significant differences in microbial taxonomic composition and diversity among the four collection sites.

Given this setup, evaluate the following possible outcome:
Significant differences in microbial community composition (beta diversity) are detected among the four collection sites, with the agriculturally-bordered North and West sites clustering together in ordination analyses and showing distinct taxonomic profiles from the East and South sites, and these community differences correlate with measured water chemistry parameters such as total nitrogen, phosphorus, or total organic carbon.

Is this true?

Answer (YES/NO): NO